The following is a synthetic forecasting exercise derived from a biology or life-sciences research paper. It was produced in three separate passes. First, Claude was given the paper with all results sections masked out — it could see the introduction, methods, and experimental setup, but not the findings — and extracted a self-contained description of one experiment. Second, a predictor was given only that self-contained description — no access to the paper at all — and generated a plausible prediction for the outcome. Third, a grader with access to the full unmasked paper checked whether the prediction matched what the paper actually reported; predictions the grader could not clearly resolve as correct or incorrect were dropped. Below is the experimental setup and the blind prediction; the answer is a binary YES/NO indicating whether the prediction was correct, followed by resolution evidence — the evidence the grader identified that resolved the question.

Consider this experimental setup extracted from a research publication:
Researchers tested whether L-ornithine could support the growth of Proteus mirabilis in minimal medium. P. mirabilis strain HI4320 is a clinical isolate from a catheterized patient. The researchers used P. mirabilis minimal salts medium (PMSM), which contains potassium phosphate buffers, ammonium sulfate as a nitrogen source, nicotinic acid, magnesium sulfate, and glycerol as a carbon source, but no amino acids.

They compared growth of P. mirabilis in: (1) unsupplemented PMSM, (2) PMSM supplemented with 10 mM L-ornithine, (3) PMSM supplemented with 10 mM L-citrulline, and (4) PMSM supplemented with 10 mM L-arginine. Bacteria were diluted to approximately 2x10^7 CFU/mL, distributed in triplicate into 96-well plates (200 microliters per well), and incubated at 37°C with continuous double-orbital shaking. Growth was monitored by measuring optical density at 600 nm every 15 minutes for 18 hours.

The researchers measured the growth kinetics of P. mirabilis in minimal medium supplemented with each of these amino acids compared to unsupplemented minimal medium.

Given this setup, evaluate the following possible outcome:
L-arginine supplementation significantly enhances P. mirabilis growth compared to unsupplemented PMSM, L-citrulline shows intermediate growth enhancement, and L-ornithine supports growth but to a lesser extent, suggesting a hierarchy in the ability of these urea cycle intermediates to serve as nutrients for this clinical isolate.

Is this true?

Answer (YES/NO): NO